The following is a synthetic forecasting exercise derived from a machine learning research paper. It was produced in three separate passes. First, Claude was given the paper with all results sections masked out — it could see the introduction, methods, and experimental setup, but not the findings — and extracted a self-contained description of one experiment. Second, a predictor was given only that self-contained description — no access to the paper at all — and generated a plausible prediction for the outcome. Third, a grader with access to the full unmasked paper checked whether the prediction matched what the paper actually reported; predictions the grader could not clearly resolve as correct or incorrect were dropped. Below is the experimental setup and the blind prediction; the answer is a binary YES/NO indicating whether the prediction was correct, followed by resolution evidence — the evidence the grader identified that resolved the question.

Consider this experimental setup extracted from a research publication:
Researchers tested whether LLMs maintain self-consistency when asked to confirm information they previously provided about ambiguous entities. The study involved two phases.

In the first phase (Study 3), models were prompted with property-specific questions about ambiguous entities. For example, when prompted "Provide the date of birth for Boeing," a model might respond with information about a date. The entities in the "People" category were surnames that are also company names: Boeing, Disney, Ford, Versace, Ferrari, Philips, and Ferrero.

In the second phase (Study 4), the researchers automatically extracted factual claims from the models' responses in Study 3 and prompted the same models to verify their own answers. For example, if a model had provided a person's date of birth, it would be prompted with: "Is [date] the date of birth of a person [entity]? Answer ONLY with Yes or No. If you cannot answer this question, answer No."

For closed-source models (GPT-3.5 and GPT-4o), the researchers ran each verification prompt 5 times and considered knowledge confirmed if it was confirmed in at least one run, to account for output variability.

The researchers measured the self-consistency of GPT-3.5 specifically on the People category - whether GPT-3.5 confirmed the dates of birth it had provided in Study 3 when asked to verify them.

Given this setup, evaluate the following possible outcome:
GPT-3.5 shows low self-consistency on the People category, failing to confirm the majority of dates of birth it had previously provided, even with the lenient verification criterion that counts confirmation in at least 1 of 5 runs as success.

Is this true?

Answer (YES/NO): YES